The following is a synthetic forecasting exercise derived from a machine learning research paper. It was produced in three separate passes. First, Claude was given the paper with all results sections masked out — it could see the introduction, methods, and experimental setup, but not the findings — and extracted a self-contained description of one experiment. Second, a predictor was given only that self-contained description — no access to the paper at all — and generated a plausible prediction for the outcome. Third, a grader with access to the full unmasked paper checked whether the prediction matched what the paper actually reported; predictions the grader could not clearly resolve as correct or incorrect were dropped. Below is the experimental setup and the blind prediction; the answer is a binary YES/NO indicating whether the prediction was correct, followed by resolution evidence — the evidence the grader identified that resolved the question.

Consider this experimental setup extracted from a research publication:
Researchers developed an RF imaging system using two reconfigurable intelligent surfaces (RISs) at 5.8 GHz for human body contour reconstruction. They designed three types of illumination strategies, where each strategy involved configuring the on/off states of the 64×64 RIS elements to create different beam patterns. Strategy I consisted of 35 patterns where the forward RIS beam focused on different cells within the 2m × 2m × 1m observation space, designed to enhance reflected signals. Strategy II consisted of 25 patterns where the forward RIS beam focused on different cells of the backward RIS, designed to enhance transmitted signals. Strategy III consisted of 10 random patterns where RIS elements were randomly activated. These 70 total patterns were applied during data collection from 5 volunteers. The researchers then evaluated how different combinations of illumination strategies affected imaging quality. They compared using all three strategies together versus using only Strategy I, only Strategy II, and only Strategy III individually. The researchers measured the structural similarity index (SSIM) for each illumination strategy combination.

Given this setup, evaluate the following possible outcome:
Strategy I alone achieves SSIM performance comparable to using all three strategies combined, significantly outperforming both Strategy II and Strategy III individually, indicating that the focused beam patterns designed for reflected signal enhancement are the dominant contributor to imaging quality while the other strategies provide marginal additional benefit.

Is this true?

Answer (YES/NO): NO